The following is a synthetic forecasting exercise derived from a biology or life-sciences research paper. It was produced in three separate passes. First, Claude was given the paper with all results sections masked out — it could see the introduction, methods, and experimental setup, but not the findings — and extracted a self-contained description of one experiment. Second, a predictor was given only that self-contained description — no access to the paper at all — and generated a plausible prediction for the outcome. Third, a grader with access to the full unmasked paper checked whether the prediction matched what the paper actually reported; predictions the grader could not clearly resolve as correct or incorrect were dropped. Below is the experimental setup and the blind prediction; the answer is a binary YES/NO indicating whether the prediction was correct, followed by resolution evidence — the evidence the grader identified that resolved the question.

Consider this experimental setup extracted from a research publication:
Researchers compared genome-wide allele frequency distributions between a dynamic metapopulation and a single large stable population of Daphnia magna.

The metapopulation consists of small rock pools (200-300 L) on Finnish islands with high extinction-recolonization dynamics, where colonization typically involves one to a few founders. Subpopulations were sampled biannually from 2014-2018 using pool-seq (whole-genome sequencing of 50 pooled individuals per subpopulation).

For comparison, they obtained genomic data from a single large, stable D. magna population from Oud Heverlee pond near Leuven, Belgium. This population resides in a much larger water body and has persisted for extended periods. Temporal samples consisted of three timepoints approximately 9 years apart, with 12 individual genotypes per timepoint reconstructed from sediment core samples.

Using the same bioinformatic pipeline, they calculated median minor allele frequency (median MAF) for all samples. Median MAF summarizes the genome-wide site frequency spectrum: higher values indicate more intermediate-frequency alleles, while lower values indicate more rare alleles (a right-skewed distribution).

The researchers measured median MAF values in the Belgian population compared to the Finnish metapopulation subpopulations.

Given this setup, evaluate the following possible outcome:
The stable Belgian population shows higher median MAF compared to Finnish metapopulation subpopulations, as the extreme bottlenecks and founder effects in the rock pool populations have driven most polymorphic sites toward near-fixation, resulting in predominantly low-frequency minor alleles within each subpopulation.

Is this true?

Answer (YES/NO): NO